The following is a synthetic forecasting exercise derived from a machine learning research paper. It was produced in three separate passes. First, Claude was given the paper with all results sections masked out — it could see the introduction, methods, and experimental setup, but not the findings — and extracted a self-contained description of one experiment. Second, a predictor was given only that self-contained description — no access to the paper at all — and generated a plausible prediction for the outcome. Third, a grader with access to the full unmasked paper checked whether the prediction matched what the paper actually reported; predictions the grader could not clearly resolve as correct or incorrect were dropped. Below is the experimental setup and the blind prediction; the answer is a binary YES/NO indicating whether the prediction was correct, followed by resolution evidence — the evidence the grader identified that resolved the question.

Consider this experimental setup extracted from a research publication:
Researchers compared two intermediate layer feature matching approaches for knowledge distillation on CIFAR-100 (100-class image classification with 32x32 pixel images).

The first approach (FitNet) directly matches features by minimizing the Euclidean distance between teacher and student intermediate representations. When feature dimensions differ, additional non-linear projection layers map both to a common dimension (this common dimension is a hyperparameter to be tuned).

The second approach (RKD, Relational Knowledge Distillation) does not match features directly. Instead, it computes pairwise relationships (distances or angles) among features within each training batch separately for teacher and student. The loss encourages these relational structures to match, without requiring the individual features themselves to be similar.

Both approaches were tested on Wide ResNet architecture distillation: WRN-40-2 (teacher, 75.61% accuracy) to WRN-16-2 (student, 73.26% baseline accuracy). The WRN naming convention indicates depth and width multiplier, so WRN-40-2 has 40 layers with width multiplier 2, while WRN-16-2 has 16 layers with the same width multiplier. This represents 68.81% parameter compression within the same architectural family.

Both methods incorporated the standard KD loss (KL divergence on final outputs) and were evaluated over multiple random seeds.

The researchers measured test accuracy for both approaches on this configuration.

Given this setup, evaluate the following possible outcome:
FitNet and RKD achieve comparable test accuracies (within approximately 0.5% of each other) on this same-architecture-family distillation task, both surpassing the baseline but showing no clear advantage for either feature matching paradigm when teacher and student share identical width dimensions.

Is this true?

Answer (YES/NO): YES